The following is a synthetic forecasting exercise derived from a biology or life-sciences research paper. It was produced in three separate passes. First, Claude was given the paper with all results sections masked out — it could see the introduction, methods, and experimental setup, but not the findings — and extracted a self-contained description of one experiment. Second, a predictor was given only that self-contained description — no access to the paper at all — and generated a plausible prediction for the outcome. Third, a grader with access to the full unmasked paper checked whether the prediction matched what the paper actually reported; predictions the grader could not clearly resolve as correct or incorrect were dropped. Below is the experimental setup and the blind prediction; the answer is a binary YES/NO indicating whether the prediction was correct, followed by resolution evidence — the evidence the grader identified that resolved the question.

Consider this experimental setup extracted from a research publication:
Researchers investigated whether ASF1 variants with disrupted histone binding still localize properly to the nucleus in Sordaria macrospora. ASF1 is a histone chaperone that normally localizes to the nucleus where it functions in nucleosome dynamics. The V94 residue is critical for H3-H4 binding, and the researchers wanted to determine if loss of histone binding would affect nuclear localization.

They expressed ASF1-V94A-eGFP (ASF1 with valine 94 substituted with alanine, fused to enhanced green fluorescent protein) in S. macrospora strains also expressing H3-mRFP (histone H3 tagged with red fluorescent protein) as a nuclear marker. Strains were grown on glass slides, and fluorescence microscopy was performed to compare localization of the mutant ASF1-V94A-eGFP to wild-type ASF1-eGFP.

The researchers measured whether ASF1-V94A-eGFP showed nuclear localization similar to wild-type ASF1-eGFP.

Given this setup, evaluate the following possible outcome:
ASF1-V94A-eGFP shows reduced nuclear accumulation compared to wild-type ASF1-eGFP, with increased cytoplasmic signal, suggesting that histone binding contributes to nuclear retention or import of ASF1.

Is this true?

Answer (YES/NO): NO